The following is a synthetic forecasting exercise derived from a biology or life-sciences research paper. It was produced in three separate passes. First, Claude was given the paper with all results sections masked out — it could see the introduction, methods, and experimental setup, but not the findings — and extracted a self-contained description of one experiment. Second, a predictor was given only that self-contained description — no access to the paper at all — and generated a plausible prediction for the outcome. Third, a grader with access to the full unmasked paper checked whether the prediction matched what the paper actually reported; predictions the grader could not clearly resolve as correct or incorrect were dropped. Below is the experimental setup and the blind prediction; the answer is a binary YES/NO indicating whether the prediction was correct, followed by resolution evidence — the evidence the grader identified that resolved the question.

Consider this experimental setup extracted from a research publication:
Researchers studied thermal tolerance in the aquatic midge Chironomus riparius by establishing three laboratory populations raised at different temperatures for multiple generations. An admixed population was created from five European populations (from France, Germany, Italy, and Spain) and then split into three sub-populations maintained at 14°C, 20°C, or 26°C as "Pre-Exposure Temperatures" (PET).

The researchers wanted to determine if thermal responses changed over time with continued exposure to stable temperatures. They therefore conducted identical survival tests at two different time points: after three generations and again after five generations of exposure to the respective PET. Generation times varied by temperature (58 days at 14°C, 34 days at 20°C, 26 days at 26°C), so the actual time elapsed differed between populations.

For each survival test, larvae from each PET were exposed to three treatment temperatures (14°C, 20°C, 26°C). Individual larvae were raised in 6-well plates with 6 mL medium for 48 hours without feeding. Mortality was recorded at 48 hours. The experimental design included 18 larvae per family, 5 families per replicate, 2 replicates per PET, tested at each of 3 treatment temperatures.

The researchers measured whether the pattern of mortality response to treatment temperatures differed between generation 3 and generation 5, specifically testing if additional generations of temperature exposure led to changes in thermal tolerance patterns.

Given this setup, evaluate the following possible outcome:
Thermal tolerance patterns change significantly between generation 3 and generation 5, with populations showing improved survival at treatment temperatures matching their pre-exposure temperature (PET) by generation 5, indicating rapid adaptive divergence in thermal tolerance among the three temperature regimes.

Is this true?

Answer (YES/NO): NO